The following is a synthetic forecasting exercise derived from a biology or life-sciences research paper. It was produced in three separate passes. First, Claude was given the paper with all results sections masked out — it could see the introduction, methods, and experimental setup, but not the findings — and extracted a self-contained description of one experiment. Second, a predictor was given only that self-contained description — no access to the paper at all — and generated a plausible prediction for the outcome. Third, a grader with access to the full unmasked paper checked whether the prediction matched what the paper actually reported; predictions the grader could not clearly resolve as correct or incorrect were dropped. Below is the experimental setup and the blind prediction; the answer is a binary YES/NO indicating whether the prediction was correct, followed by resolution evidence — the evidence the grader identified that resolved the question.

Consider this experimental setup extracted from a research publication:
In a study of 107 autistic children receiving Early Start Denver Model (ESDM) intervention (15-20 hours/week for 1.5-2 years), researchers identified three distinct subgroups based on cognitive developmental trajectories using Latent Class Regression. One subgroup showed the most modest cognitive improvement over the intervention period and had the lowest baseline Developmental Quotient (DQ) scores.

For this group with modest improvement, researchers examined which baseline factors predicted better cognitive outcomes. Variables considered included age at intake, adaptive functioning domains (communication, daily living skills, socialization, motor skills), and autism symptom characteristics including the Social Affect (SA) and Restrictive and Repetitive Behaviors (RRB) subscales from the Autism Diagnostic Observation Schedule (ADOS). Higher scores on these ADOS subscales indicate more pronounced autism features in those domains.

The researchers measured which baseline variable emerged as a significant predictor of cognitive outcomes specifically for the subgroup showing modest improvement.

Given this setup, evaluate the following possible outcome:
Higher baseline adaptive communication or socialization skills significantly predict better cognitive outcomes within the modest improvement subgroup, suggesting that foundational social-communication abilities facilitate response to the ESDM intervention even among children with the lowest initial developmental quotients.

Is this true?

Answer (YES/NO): NO